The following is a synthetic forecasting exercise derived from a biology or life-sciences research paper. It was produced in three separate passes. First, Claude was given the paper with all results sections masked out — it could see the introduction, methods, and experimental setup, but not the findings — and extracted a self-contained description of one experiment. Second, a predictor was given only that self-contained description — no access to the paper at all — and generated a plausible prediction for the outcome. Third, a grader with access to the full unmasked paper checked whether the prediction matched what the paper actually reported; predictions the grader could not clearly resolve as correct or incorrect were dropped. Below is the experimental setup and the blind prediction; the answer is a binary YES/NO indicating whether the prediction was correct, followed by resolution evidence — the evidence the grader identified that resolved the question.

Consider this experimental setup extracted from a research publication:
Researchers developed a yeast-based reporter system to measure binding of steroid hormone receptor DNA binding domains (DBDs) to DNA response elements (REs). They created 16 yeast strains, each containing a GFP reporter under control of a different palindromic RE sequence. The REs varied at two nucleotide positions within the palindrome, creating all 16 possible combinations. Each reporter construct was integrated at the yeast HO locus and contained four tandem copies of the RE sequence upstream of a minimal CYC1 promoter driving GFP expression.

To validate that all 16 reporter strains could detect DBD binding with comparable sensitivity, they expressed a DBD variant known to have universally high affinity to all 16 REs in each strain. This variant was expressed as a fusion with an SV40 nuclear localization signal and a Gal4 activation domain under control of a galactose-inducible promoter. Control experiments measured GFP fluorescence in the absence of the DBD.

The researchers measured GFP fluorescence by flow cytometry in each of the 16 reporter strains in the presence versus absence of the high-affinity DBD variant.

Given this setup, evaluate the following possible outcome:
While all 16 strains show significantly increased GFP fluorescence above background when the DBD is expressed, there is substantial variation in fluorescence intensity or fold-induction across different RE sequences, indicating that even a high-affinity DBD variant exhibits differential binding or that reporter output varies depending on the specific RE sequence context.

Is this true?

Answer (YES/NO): NO